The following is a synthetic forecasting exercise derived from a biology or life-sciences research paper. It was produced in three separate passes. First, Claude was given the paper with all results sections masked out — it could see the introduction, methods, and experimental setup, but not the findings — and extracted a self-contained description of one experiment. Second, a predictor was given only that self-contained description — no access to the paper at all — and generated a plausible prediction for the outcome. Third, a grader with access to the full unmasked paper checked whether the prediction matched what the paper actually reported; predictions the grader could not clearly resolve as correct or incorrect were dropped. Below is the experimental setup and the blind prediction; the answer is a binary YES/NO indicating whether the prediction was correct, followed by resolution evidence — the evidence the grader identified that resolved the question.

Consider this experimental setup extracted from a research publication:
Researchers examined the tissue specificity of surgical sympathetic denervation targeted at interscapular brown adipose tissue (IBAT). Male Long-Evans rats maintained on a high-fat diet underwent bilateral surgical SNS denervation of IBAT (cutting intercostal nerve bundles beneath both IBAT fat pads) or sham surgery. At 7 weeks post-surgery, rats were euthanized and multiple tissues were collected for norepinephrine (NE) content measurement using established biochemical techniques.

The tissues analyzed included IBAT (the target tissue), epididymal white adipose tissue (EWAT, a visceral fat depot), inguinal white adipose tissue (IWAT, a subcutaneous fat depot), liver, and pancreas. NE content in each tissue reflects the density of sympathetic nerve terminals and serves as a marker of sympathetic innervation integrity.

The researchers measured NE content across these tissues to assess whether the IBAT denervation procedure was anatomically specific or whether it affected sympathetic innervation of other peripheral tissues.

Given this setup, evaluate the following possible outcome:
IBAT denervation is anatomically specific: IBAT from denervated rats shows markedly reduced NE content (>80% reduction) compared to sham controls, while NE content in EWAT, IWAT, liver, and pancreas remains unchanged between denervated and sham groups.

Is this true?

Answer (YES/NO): NO